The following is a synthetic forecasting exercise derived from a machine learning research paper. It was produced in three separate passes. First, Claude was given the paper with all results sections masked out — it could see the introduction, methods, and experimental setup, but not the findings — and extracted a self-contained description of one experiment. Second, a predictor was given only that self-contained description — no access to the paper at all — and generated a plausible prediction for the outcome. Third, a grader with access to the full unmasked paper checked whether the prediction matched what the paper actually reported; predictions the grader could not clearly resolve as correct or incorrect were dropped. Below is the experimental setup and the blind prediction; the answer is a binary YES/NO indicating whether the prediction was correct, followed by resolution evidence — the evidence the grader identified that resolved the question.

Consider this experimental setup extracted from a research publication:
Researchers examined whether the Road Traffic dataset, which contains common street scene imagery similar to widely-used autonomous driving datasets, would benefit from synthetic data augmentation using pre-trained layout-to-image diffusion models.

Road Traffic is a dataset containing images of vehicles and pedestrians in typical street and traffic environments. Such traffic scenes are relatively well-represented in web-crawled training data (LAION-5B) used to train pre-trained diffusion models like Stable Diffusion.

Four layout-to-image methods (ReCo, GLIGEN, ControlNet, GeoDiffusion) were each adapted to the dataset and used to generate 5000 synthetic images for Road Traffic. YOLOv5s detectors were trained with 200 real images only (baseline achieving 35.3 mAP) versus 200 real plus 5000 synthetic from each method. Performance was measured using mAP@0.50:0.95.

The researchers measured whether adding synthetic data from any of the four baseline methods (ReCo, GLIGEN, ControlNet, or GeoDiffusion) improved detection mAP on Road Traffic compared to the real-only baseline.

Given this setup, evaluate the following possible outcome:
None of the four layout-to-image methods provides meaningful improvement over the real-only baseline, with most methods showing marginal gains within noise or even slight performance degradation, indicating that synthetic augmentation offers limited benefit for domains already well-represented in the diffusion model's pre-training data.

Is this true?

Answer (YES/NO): NO